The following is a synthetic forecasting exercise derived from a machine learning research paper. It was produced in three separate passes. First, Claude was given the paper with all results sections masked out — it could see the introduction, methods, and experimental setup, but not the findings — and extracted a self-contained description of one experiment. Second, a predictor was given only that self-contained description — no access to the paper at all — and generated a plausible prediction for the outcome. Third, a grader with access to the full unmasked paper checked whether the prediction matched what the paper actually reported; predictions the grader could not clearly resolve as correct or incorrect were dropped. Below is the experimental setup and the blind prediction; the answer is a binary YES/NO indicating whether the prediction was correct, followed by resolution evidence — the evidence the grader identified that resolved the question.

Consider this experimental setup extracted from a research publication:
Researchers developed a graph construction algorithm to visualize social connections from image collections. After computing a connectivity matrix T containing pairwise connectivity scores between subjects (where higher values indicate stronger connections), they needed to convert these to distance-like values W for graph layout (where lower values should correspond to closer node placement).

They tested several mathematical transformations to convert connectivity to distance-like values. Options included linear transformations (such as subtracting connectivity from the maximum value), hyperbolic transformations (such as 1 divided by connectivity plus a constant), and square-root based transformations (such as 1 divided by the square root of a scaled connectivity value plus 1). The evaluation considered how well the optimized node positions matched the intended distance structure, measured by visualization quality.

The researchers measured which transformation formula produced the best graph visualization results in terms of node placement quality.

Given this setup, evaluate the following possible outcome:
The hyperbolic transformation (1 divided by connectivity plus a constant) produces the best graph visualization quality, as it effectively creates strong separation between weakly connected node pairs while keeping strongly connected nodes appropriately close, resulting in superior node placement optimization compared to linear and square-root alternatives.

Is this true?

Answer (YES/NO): NO